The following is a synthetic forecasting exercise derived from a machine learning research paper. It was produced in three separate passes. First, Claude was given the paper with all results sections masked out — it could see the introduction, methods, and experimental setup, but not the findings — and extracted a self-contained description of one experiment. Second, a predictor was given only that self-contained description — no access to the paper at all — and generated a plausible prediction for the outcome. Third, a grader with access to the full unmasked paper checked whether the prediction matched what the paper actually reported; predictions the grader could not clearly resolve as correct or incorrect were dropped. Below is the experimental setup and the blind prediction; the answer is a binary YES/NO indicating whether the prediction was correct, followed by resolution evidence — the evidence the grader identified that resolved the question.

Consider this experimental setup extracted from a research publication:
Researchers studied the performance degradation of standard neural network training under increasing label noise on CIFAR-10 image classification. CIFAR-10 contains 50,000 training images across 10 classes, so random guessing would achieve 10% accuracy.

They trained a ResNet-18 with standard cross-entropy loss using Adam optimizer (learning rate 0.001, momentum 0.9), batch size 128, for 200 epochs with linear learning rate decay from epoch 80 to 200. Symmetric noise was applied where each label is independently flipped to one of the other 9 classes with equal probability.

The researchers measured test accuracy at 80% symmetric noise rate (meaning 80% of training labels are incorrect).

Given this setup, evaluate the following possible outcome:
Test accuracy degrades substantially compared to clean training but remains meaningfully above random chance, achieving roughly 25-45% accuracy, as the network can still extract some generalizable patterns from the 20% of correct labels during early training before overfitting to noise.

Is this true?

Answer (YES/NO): YES